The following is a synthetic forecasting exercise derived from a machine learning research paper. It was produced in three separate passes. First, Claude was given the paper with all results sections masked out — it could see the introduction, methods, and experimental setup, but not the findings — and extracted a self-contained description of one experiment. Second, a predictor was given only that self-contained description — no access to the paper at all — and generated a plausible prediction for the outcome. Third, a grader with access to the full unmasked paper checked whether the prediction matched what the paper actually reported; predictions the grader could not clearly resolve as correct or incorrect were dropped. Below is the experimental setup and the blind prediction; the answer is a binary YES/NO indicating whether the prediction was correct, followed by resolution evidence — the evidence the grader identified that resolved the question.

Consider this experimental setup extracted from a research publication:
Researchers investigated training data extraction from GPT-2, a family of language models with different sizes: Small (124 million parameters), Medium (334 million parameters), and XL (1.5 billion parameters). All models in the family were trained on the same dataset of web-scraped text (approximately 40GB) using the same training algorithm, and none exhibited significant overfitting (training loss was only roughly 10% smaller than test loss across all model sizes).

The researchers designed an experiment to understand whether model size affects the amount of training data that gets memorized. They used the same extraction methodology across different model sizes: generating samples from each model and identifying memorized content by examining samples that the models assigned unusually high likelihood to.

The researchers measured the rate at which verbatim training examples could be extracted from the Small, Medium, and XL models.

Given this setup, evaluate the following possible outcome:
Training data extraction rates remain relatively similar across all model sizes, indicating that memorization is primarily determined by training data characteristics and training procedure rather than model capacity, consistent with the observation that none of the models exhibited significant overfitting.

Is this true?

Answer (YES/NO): NO